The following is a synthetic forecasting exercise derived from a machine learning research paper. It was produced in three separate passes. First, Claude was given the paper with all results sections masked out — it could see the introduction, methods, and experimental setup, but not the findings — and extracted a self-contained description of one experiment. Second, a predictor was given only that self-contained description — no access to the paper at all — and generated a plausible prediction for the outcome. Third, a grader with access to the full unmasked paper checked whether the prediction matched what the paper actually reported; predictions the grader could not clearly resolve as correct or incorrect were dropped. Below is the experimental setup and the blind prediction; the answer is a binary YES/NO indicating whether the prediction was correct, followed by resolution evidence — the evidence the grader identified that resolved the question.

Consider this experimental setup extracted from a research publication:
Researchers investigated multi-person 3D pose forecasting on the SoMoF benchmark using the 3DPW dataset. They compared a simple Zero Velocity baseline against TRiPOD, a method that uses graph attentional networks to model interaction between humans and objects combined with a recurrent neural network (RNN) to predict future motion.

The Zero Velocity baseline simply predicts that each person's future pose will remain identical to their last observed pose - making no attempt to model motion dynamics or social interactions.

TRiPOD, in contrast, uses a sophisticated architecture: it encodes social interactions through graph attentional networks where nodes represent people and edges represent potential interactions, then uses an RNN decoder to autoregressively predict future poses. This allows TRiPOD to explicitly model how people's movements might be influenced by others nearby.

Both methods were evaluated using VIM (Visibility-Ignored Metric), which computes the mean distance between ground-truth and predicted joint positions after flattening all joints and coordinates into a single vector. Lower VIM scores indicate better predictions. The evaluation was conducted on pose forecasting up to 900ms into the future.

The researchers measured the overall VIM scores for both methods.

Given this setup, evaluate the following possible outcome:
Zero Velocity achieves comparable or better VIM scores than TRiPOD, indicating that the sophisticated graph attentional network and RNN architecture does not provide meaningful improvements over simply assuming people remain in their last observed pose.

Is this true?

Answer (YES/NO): YES